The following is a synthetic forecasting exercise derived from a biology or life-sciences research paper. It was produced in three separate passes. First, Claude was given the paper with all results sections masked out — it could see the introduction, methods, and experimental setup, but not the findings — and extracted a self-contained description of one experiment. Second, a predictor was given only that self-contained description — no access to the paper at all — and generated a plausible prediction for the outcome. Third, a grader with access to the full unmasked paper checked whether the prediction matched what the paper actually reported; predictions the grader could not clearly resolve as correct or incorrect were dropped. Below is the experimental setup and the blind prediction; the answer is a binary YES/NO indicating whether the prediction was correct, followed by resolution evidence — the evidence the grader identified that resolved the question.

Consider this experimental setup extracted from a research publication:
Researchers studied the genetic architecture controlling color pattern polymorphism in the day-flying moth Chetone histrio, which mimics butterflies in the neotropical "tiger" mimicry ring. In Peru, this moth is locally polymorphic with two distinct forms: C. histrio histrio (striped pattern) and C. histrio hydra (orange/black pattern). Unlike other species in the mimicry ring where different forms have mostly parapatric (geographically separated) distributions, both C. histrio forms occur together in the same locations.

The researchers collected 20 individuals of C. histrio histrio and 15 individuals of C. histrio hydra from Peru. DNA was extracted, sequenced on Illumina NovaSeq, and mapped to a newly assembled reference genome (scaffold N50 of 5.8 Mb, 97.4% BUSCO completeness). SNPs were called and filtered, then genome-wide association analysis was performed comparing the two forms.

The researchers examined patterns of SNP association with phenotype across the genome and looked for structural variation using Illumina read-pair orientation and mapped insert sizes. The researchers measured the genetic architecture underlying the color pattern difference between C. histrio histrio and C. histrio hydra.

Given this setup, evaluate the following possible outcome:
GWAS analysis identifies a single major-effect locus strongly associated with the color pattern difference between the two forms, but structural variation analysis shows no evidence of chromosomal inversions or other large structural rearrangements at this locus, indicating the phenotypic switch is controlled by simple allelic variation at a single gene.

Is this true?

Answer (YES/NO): NO